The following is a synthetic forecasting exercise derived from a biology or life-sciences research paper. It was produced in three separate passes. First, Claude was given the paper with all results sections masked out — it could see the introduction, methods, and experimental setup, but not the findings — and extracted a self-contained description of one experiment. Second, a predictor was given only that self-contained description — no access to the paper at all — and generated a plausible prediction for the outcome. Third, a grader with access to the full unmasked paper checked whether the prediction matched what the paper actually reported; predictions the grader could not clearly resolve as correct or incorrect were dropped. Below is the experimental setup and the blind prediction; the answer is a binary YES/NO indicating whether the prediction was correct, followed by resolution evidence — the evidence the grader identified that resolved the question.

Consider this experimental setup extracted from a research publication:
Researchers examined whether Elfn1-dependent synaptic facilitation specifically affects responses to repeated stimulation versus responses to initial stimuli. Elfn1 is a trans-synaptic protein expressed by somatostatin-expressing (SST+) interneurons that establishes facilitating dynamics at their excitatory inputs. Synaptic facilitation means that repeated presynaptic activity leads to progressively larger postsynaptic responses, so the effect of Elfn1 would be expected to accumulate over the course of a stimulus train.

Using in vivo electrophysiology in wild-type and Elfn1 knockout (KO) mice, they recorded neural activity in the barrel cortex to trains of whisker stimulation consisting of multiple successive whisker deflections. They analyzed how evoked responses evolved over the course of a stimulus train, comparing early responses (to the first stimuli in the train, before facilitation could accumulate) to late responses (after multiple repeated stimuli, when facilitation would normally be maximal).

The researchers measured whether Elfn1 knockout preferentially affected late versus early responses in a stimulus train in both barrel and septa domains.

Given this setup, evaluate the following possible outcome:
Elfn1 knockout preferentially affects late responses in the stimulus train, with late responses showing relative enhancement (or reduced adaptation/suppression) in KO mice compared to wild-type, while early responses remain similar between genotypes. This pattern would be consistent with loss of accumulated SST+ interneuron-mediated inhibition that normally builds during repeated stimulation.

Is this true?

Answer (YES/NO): YES